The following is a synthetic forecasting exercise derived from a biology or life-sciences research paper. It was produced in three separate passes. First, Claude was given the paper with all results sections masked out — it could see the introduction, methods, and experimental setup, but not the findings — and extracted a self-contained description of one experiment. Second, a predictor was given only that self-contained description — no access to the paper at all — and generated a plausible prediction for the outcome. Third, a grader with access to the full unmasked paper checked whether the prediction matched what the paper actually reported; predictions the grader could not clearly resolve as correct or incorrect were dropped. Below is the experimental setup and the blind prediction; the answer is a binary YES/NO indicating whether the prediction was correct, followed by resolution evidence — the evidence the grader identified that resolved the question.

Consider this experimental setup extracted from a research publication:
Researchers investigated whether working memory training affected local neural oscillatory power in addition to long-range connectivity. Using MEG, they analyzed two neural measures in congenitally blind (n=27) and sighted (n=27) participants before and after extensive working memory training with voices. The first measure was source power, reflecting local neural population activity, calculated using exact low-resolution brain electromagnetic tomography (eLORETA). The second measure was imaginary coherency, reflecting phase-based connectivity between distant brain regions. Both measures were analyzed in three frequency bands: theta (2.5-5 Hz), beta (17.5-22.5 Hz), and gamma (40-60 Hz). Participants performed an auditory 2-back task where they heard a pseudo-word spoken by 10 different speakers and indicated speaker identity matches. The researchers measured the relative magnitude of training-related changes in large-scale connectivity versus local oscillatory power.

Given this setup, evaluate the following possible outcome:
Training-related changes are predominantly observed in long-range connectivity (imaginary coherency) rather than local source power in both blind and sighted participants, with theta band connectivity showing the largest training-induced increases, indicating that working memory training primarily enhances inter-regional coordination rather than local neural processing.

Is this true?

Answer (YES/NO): NO